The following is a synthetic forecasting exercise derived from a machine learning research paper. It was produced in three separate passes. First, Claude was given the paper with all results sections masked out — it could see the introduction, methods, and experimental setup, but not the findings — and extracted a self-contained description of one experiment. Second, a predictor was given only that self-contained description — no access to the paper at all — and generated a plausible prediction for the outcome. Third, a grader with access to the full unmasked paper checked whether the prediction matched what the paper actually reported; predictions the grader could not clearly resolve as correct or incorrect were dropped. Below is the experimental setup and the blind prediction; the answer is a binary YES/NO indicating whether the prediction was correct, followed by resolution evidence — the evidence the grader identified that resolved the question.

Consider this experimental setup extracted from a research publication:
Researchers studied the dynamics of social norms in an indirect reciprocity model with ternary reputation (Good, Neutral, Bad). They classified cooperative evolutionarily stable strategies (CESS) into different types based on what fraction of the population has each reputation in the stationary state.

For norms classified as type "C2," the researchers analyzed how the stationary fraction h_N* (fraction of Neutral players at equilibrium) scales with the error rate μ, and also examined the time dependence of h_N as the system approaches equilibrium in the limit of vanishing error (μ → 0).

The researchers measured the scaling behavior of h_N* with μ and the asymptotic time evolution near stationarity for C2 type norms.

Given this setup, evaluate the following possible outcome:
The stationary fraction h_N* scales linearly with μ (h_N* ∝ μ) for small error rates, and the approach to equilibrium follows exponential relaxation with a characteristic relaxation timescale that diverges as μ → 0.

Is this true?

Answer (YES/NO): NO